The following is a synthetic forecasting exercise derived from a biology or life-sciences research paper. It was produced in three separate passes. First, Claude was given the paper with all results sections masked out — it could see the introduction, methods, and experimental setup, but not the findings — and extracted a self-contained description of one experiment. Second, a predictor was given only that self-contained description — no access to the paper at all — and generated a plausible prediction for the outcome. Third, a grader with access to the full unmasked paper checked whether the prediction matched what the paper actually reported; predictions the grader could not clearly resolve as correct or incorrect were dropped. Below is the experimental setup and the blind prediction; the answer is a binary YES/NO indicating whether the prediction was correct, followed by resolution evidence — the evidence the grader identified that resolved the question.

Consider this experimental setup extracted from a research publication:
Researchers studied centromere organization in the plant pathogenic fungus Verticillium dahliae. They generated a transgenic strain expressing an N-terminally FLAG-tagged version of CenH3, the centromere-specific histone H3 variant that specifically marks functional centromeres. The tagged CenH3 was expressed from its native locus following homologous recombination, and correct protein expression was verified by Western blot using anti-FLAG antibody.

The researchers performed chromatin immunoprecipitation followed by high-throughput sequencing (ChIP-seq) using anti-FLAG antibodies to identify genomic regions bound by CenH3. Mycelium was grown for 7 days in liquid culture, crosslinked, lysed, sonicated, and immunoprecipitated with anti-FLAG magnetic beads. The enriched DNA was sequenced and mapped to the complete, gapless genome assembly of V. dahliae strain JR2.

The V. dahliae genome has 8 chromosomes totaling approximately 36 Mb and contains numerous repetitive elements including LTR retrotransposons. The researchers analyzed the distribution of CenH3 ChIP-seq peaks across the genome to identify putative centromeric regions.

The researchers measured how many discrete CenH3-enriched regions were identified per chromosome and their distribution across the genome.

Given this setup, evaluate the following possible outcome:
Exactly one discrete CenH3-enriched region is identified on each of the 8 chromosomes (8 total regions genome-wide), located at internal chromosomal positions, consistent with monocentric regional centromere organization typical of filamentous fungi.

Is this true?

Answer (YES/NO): YES